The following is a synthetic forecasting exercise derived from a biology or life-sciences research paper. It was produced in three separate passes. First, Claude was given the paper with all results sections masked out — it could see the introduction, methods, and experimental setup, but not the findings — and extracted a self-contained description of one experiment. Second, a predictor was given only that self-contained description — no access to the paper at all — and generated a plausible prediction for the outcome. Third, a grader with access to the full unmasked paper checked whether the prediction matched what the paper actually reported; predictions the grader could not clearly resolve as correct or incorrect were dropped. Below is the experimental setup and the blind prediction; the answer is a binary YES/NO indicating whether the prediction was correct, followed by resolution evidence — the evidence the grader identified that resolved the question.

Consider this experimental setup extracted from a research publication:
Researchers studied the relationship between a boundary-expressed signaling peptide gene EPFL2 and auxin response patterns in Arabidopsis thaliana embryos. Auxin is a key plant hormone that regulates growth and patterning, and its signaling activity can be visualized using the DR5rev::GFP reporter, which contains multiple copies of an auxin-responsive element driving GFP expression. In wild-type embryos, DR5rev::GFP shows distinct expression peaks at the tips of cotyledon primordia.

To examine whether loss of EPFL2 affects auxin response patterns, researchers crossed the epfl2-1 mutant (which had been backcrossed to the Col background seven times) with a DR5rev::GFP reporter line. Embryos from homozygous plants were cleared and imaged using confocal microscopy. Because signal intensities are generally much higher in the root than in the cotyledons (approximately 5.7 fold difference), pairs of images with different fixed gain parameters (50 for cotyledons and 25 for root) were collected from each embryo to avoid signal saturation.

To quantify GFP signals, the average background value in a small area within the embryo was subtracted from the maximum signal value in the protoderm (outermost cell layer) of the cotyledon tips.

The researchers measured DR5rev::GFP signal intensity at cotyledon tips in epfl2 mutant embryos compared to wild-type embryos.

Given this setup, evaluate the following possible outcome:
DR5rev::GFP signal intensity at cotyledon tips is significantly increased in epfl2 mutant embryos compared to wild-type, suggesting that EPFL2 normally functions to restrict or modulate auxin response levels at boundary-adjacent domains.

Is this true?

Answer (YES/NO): NO